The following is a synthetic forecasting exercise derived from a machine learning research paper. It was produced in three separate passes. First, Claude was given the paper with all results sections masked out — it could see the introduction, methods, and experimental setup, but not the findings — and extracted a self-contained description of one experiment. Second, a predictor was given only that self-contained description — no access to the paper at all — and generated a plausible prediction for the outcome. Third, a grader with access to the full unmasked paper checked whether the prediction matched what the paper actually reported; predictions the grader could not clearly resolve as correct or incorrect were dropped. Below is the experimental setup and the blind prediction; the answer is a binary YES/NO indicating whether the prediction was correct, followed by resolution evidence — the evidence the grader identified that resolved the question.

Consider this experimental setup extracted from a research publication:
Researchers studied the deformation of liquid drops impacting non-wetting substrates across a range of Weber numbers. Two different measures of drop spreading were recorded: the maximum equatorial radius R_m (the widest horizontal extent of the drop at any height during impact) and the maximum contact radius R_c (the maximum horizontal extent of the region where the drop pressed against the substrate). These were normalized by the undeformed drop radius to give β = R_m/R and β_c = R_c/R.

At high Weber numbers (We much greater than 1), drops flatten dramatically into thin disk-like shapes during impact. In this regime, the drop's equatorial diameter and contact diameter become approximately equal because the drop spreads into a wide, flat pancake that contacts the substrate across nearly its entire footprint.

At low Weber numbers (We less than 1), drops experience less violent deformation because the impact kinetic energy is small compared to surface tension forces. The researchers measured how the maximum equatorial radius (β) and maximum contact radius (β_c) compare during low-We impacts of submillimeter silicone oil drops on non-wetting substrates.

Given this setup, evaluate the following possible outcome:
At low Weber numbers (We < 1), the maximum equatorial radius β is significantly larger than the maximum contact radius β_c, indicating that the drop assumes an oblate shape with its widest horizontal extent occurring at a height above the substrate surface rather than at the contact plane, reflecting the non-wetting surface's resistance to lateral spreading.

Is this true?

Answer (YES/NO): YES